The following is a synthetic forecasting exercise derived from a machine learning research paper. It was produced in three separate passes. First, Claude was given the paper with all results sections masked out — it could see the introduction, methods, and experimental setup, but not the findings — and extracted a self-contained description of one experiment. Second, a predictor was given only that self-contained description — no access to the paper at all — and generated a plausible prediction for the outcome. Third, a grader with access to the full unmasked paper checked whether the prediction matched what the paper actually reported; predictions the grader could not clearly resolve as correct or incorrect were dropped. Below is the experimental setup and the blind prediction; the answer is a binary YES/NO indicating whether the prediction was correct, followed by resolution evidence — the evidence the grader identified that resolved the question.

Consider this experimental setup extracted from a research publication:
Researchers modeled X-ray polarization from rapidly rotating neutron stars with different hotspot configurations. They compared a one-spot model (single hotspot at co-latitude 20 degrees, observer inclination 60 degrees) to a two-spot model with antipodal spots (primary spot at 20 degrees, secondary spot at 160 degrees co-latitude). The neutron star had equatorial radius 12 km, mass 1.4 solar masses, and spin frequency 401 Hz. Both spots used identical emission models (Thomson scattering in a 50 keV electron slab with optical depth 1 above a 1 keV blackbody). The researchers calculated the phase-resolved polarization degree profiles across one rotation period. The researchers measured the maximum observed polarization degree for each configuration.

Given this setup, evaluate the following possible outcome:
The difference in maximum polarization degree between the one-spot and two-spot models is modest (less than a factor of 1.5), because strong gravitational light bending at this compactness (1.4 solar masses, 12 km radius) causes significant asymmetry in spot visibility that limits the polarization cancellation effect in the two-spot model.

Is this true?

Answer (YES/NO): NO